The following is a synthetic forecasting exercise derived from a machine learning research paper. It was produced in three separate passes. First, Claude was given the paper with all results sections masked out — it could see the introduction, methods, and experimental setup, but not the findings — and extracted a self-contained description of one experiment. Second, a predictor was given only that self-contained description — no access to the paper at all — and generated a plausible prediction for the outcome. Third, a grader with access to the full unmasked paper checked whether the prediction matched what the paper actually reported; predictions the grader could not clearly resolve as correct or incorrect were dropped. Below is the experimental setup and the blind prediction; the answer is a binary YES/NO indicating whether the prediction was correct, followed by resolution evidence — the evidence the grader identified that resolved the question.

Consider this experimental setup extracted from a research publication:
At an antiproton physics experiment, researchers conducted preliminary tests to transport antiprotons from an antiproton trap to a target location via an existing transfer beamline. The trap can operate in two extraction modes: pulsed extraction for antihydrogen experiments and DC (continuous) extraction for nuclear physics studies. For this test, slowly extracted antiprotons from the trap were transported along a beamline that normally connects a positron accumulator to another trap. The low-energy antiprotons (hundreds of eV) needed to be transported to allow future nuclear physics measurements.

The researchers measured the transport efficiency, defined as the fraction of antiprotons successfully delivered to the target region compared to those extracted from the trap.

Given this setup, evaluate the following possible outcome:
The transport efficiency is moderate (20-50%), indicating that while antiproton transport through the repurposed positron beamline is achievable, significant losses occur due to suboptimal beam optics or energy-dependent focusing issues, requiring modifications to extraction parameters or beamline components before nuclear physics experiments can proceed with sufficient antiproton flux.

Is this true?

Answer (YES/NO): NO